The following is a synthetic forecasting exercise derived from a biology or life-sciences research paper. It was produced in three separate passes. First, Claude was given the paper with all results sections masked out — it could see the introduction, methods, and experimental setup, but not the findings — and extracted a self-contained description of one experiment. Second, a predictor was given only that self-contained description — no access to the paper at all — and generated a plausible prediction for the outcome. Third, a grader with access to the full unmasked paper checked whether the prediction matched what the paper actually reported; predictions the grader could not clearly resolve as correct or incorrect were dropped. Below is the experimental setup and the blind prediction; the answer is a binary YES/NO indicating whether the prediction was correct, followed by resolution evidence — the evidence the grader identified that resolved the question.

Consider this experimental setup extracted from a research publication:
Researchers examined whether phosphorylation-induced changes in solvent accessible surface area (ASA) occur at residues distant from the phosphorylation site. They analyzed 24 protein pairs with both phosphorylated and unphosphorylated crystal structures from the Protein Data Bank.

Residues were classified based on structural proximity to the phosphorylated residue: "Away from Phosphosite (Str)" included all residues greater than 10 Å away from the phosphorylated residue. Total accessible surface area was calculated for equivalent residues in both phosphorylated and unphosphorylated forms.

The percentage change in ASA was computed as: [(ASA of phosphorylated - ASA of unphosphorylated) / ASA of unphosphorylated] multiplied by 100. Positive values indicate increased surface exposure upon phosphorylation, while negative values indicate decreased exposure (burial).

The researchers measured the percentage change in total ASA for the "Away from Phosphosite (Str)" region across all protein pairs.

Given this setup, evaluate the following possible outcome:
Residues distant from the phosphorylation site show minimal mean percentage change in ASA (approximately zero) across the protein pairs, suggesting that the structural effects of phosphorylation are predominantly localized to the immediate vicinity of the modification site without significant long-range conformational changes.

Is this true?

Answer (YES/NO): NO